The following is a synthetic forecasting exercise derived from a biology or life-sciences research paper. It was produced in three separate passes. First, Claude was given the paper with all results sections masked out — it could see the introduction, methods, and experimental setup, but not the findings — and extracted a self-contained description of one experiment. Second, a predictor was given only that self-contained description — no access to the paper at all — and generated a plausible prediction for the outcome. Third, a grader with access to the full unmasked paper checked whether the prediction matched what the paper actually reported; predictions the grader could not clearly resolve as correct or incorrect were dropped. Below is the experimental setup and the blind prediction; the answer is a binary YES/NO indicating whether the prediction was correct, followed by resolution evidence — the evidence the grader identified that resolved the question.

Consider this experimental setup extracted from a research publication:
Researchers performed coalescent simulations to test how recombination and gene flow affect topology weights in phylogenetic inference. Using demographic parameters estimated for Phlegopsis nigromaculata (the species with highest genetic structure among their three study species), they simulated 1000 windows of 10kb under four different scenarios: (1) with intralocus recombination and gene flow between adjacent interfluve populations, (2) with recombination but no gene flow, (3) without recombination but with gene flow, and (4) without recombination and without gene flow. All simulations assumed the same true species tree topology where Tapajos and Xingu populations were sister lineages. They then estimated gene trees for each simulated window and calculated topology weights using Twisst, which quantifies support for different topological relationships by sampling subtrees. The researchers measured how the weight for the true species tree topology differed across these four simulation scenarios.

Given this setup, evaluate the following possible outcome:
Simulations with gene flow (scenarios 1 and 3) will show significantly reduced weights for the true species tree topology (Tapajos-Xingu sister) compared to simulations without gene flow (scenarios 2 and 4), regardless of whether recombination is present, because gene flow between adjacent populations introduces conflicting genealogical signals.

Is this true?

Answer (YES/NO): YES